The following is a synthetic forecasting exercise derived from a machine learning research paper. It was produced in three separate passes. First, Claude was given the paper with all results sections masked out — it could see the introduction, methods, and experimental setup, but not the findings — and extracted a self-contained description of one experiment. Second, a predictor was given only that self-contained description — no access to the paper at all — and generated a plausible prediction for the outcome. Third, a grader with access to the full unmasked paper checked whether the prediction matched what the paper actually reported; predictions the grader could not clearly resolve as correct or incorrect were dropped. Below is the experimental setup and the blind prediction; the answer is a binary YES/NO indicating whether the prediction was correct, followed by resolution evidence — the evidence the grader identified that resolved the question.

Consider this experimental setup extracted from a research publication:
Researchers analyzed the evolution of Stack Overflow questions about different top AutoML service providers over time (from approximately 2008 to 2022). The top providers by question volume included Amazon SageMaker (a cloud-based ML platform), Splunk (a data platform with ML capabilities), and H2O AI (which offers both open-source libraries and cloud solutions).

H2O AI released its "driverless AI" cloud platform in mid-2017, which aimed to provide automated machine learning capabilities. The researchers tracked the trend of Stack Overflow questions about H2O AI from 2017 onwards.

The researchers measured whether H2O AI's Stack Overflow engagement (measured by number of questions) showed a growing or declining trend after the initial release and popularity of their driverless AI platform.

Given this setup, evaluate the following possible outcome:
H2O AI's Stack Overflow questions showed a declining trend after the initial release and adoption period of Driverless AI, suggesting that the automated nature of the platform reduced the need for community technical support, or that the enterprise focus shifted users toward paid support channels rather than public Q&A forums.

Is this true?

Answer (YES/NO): YES